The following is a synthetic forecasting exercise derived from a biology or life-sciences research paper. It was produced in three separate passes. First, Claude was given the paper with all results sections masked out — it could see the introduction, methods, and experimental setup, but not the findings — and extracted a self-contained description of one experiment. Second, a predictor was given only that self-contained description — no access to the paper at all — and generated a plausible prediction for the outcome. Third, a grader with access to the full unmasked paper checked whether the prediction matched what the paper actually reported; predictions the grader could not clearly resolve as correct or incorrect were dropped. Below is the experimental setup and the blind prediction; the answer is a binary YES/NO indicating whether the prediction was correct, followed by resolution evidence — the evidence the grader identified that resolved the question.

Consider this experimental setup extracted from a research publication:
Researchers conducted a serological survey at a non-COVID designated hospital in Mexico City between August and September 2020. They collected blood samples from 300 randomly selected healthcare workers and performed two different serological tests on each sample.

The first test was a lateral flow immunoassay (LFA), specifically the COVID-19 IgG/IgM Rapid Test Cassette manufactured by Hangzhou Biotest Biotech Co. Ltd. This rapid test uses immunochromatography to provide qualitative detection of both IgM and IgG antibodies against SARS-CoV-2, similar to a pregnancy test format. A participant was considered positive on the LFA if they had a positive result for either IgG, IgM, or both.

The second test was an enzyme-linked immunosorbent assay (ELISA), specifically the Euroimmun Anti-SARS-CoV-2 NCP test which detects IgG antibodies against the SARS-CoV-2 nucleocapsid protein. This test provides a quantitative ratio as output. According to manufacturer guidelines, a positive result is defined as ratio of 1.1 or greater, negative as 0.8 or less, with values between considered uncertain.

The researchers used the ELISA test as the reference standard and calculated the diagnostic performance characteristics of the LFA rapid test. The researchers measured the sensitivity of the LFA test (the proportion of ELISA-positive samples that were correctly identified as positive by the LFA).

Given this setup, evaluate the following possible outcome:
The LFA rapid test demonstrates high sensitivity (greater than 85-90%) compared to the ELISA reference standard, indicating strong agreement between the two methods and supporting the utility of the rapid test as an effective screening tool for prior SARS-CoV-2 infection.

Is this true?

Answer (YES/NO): NO